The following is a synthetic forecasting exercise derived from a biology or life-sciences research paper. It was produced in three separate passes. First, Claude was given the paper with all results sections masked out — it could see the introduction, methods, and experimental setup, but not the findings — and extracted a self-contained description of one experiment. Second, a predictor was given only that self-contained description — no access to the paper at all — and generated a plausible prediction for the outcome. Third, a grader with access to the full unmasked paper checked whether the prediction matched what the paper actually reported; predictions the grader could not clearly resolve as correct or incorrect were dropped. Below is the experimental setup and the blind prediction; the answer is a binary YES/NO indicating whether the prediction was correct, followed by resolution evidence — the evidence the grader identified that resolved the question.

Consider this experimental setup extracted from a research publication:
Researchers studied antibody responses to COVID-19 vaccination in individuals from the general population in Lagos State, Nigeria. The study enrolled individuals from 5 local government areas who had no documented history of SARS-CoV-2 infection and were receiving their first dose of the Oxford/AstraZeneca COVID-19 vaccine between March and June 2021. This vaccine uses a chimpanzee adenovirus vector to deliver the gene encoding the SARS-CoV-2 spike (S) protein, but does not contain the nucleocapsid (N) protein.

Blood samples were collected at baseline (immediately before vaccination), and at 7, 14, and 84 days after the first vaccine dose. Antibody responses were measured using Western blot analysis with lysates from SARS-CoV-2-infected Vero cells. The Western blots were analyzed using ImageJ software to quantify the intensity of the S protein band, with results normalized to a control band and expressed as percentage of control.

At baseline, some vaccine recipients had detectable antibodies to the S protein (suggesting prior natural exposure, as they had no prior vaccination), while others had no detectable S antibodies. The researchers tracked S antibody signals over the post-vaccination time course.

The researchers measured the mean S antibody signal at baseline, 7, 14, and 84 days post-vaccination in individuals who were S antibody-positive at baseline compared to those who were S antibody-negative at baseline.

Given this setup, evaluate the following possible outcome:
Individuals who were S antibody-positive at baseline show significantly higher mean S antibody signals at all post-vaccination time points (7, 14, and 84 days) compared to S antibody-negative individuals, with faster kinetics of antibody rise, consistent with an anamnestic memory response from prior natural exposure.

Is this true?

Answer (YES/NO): NO